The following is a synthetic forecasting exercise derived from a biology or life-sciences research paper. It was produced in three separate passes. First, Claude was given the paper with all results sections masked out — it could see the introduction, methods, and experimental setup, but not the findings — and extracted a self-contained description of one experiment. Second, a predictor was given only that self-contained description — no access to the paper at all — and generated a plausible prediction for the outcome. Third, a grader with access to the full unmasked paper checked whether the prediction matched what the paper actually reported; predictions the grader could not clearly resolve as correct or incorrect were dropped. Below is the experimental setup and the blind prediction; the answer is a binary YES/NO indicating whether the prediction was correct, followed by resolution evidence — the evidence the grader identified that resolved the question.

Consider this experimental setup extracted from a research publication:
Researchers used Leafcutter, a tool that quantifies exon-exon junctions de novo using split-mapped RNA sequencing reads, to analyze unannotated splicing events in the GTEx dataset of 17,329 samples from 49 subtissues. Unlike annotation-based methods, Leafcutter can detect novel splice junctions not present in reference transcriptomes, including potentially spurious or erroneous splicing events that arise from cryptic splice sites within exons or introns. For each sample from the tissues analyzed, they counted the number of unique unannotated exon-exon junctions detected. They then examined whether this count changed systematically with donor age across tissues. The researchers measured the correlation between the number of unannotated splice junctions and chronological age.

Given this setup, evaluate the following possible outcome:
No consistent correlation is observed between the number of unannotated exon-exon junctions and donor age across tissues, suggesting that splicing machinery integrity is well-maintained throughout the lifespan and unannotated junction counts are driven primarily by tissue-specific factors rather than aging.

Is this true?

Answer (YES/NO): NO